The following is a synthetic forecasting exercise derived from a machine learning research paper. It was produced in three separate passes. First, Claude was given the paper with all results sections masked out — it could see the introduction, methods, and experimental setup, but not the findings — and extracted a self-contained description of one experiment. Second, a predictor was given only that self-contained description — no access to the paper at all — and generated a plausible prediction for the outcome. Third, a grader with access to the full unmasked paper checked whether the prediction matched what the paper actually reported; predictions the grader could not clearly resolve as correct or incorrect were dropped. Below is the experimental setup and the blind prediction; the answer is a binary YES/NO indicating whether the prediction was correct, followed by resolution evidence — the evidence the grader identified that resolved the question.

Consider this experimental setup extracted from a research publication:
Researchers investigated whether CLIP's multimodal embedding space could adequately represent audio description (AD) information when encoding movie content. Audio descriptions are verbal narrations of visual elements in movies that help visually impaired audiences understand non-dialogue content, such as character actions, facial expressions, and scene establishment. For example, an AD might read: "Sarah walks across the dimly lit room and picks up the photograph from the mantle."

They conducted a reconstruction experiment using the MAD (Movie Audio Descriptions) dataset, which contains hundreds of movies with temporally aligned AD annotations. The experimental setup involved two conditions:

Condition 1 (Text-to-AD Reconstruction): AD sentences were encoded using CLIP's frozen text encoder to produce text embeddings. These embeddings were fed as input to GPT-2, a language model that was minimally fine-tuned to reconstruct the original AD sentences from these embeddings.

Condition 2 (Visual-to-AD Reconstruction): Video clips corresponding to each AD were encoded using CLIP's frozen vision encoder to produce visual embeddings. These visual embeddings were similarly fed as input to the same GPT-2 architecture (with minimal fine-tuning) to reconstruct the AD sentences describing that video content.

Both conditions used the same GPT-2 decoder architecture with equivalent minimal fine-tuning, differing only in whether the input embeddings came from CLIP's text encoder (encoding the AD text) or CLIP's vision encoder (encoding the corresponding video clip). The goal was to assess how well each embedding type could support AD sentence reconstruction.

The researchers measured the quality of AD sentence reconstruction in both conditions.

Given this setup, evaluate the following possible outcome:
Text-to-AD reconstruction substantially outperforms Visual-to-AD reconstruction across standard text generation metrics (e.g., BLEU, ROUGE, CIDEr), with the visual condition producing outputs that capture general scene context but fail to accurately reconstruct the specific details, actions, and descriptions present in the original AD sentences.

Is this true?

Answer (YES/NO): YES